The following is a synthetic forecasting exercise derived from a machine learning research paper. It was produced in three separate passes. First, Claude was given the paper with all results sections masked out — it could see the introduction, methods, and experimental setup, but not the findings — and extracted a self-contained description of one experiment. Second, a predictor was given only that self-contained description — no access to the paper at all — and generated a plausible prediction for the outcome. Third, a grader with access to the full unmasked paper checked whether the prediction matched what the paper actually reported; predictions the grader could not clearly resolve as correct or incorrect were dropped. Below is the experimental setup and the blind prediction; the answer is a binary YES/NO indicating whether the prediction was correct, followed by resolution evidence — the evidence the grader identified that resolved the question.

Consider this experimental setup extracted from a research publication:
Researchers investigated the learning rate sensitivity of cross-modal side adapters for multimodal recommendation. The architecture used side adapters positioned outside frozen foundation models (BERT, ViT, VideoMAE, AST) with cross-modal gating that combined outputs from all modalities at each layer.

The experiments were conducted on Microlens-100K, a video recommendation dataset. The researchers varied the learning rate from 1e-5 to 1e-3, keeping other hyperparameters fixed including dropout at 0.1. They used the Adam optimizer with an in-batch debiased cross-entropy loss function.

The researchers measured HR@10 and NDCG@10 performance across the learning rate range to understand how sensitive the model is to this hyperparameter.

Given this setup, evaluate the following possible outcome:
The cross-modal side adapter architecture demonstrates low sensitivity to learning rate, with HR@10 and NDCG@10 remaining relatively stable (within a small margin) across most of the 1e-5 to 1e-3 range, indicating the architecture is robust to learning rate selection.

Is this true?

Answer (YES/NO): NO